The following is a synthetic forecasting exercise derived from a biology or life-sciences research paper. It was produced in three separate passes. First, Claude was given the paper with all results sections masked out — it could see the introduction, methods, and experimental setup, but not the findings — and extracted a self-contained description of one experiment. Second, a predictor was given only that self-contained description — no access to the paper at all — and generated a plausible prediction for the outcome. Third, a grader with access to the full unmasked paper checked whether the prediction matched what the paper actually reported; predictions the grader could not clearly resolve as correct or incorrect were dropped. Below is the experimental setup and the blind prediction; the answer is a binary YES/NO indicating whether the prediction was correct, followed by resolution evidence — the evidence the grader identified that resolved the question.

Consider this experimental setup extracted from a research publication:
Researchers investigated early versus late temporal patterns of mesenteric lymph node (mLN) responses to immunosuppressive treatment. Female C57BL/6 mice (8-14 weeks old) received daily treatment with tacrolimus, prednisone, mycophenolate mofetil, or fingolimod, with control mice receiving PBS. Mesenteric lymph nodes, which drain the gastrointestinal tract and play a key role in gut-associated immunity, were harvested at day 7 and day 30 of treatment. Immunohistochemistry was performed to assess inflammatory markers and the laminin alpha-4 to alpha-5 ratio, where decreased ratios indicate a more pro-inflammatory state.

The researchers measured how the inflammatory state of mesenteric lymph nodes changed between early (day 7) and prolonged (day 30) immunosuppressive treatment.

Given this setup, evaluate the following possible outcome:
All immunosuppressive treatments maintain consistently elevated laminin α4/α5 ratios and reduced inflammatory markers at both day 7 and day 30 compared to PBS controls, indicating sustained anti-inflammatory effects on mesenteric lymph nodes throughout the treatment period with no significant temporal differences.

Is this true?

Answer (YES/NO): NO